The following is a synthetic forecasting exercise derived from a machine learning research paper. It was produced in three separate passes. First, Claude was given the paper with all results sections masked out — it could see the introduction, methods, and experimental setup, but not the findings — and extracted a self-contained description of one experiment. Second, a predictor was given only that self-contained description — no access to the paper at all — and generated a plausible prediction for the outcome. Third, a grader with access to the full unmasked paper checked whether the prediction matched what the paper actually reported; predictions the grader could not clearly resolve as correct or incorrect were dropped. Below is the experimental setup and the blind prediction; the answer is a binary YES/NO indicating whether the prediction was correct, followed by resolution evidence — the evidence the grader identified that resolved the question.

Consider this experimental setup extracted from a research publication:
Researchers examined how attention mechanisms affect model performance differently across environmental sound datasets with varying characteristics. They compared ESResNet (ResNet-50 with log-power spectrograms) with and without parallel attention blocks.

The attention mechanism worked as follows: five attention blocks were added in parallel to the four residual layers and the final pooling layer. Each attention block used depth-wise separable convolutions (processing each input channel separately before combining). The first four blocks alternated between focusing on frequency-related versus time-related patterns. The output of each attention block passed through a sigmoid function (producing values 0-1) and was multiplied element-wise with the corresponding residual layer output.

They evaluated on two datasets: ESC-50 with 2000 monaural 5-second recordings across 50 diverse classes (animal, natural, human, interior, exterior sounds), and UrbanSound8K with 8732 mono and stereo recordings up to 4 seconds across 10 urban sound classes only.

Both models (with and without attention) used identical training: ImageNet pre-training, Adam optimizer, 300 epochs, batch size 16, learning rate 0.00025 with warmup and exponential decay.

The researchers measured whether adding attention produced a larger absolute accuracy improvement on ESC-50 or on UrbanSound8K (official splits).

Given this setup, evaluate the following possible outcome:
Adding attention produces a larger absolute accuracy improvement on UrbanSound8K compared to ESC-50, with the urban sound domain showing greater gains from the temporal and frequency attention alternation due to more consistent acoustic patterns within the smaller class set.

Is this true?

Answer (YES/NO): NO